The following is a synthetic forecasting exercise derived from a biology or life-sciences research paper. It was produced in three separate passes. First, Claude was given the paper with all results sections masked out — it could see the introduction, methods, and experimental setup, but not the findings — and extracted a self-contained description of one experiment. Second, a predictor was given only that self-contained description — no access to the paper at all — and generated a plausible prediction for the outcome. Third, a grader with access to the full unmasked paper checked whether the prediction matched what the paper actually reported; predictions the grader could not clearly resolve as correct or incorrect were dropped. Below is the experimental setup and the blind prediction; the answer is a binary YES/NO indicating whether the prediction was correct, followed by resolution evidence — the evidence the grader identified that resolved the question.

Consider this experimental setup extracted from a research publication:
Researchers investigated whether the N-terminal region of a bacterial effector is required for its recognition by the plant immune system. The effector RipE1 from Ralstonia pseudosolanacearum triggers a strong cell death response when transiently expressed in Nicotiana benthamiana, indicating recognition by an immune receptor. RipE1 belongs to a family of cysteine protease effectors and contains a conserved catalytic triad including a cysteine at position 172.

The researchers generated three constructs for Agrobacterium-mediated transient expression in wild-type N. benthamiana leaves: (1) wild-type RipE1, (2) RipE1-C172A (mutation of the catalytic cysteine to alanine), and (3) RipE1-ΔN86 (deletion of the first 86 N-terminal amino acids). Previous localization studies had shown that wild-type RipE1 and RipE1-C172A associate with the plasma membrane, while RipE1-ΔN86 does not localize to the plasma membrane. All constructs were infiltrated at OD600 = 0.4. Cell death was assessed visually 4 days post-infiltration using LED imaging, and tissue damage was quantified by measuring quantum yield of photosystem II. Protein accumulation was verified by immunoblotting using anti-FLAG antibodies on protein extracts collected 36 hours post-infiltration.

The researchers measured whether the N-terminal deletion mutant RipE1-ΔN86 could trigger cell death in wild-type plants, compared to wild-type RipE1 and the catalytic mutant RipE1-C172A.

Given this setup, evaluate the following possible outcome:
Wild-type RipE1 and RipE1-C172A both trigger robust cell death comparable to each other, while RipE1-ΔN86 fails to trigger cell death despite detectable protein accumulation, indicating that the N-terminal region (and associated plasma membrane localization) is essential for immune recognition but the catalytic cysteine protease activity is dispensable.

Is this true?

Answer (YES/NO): NO